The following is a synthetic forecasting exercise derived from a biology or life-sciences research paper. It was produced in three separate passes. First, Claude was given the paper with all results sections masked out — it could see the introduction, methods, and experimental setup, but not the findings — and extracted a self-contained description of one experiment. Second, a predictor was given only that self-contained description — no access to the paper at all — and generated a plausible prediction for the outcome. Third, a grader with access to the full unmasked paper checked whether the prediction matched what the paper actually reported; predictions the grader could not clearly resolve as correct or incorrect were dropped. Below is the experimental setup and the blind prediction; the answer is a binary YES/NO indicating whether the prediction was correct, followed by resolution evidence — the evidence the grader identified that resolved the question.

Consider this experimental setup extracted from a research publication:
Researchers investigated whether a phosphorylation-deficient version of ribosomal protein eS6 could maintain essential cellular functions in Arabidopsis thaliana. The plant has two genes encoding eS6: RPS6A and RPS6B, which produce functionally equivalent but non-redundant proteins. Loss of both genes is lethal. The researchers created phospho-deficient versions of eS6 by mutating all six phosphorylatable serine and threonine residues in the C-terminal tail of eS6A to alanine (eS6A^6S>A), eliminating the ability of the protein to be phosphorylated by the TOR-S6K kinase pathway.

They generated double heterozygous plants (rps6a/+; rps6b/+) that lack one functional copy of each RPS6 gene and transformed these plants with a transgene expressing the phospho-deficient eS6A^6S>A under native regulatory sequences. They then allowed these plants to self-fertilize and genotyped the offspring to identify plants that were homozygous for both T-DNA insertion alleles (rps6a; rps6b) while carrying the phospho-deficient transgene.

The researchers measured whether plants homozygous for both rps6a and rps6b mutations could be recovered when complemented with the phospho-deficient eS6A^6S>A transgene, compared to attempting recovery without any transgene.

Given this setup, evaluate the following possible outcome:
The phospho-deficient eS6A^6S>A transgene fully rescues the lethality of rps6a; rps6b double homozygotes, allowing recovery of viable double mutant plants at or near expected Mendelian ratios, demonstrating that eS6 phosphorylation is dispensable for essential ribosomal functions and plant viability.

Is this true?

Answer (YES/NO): YES